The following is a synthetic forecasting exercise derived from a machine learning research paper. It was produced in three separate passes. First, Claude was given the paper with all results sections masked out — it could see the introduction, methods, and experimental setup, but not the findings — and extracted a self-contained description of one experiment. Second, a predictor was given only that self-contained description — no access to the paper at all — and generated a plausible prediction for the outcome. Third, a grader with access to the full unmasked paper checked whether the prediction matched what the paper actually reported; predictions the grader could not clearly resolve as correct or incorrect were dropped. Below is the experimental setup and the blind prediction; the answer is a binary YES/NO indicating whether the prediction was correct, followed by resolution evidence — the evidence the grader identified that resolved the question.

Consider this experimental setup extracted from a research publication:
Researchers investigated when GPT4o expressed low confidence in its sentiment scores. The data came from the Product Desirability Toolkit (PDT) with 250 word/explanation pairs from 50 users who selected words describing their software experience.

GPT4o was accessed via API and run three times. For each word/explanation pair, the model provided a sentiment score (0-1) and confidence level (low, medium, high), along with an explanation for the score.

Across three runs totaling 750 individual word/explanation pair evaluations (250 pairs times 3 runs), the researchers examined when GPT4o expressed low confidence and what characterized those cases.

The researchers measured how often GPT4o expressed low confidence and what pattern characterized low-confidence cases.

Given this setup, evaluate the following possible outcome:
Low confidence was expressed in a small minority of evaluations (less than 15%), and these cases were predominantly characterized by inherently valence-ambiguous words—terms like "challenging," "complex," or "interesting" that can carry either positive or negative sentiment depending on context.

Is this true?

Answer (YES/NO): NO